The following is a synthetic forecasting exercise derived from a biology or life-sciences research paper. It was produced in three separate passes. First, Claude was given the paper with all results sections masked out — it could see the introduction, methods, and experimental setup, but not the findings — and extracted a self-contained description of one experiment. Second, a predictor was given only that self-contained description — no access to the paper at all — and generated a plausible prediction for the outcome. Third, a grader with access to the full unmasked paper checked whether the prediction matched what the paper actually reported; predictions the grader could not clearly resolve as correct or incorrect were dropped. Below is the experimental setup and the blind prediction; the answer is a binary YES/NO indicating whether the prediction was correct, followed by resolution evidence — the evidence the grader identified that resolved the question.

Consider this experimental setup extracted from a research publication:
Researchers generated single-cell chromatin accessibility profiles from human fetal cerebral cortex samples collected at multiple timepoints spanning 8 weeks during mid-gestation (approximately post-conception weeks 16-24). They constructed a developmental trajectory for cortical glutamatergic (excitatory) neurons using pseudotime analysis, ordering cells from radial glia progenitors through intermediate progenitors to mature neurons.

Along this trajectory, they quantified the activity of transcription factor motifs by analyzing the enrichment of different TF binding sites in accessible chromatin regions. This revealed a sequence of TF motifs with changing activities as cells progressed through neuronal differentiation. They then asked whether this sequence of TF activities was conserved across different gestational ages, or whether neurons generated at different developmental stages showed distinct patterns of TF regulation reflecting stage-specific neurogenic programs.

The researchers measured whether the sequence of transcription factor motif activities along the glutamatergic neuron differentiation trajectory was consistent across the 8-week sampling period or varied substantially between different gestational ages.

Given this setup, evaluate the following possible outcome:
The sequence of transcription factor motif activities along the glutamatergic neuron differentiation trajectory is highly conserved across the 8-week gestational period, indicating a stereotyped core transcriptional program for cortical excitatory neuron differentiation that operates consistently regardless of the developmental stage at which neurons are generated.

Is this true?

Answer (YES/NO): YES